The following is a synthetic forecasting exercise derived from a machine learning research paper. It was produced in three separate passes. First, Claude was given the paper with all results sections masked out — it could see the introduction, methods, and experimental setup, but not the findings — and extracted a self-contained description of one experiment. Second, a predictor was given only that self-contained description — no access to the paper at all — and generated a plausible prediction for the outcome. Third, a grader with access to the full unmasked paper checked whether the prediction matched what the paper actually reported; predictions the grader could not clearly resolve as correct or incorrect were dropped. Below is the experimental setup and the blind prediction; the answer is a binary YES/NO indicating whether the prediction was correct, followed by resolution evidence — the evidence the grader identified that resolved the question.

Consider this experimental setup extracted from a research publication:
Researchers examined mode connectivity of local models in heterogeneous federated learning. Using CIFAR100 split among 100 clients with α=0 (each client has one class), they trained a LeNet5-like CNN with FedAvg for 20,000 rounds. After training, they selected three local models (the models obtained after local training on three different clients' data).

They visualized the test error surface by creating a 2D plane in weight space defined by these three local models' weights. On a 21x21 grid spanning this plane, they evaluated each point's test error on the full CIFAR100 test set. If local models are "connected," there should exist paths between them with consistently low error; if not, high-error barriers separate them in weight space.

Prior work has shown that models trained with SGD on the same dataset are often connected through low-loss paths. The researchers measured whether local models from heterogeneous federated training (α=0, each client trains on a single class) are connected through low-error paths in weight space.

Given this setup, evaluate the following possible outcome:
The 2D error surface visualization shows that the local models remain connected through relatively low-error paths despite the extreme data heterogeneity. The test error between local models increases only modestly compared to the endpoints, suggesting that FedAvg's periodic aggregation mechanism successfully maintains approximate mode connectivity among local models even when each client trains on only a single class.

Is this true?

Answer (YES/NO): NO